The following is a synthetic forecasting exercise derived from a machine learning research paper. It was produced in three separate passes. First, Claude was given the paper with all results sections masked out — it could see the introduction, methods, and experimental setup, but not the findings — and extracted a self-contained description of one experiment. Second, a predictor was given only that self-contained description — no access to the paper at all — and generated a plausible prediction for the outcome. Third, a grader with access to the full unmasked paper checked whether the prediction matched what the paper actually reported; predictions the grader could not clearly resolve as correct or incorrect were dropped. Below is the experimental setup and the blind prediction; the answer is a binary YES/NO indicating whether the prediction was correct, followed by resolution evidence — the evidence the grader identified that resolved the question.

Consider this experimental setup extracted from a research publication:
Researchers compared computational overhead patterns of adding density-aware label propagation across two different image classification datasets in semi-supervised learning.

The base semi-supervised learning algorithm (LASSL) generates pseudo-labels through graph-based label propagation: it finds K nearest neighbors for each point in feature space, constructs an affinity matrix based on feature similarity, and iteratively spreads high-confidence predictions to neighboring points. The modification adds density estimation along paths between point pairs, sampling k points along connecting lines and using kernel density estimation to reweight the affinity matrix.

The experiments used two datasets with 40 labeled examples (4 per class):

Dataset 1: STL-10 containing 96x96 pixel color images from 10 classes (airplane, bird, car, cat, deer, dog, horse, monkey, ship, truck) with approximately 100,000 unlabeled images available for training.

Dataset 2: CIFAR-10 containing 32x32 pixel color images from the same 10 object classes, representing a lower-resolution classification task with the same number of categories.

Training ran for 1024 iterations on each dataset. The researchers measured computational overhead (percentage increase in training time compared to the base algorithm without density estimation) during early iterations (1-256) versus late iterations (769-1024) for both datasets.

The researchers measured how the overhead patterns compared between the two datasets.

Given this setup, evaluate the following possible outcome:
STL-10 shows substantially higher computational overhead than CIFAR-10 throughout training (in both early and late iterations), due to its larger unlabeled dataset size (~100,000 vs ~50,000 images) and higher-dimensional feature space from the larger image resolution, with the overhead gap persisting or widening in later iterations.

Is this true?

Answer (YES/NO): NO